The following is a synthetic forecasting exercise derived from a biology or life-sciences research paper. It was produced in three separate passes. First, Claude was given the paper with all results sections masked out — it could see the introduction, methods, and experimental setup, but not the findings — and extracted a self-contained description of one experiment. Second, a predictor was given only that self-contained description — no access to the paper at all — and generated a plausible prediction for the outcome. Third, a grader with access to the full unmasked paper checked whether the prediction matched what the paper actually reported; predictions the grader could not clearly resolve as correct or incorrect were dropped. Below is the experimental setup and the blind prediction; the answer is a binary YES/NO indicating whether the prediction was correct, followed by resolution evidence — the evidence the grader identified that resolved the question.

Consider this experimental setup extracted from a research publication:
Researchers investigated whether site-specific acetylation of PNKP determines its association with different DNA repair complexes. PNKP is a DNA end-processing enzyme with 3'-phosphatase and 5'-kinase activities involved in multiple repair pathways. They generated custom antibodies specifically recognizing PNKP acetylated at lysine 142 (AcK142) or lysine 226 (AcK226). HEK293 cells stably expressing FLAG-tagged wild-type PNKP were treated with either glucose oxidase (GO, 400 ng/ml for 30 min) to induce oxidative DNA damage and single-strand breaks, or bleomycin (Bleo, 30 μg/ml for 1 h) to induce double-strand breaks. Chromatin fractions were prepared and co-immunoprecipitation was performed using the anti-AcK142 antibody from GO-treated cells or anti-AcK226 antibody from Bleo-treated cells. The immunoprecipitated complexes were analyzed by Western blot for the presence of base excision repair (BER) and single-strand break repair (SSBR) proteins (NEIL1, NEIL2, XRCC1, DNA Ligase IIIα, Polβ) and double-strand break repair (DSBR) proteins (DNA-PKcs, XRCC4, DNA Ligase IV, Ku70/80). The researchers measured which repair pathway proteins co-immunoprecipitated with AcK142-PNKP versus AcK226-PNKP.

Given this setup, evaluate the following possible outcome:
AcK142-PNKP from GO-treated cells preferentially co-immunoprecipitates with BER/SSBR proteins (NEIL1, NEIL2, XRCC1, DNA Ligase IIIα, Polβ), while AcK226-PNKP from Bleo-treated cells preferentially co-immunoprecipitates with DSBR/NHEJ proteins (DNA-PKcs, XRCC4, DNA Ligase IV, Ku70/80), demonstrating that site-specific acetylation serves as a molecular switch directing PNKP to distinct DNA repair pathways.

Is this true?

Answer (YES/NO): YES